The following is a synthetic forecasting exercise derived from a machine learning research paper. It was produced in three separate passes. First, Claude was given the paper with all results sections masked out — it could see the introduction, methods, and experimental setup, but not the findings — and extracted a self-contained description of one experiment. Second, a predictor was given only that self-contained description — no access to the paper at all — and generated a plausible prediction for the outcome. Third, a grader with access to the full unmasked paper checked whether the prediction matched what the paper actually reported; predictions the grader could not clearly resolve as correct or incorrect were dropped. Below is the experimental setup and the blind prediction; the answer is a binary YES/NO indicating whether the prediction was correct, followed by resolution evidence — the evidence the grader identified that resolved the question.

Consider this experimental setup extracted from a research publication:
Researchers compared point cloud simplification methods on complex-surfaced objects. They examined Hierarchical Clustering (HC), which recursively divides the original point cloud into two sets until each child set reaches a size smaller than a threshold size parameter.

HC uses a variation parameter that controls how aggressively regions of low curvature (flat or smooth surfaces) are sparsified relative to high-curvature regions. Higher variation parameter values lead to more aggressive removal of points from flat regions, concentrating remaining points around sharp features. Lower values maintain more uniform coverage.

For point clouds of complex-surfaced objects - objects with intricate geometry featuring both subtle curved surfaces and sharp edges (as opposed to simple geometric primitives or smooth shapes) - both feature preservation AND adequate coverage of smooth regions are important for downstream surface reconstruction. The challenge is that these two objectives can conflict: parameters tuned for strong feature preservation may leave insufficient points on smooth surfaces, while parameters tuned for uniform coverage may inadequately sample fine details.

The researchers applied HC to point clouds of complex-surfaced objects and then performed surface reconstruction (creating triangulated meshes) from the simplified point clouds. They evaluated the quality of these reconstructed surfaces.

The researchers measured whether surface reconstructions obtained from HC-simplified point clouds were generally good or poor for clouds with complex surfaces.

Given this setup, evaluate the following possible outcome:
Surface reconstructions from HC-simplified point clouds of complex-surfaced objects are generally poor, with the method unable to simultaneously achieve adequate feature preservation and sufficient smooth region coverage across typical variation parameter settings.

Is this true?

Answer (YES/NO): YES